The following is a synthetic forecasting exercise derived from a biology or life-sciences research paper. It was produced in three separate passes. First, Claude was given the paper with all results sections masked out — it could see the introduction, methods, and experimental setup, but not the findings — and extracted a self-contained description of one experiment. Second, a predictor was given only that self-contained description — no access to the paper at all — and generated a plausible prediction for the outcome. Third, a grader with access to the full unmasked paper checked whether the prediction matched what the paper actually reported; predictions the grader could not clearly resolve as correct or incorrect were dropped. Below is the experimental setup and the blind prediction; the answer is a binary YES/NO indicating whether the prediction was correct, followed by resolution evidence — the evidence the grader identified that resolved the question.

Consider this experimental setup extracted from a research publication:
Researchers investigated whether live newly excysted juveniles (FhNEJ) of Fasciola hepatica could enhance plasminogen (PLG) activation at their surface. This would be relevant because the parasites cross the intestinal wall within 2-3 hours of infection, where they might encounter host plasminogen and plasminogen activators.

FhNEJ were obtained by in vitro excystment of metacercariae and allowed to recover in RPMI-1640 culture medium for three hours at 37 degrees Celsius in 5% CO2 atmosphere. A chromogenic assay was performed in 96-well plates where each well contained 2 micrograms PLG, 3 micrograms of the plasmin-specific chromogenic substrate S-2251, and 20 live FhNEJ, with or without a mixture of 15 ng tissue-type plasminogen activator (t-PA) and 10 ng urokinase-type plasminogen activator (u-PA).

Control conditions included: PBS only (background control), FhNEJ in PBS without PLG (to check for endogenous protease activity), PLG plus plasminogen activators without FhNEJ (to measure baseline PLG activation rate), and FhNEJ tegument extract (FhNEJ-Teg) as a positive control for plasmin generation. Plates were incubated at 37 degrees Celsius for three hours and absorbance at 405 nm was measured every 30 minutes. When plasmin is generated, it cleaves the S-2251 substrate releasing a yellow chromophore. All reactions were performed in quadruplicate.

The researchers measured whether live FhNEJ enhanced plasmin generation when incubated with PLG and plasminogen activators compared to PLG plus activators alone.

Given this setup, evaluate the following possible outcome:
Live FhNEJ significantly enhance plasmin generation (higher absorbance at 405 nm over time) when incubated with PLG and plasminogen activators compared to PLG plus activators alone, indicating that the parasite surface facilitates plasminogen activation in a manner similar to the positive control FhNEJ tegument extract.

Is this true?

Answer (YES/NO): YES